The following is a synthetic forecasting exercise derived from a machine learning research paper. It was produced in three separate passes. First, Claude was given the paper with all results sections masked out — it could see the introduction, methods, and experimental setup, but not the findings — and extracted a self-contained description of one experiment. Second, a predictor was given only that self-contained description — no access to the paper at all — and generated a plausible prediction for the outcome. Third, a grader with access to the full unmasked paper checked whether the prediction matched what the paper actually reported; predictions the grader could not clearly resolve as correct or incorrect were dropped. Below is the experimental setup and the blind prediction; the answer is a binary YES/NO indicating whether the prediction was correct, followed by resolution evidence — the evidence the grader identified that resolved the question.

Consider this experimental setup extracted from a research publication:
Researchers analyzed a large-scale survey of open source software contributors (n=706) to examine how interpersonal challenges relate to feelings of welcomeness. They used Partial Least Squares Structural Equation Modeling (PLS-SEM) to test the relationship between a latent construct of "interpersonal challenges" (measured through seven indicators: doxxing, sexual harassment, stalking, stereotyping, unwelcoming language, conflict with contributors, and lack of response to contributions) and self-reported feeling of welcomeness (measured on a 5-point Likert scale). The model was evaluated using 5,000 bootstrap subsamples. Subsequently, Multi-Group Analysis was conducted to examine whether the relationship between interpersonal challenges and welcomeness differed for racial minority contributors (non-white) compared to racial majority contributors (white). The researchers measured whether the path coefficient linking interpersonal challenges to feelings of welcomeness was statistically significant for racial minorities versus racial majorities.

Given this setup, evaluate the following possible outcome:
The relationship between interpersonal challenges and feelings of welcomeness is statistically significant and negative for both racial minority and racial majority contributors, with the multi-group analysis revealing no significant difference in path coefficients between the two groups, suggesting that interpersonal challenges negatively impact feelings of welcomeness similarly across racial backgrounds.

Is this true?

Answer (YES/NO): YES